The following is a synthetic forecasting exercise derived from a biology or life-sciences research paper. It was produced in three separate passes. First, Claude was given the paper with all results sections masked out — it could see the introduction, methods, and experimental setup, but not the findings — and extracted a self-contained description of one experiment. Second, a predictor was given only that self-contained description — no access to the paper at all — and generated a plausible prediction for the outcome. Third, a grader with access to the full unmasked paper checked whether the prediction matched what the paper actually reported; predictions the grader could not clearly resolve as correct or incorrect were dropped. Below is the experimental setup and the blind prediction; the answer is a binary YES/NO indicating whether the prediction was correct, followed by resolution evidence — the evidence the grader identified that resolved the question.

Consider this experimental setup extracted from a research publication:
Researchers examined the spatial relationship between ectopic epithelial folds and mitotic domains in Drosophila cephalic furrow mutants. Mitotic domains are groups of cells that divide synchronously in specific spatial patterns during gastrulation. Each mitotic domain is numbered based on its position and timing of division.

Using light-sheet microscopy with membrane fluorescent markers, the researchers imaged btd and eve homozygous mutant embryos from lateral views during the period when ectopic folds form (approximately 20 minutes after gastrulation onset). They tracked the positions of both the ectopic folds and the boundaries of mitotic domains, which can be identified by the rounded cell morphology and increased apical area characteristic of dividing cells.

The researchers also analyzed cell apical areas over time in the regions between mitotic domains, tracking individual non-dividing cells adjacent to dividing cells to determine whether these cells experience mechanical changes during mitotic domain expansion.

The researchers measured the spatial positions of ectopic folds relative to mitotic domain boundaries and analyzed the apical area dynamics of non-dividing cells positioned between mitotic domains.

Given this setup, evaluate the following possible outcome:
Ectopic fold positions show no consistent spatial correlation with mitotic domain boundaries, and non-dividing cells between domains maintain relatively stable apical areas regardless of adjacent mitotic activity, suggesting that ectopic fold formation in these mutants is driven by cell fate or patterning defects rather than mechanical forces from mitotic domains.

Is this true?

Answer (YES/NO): NO